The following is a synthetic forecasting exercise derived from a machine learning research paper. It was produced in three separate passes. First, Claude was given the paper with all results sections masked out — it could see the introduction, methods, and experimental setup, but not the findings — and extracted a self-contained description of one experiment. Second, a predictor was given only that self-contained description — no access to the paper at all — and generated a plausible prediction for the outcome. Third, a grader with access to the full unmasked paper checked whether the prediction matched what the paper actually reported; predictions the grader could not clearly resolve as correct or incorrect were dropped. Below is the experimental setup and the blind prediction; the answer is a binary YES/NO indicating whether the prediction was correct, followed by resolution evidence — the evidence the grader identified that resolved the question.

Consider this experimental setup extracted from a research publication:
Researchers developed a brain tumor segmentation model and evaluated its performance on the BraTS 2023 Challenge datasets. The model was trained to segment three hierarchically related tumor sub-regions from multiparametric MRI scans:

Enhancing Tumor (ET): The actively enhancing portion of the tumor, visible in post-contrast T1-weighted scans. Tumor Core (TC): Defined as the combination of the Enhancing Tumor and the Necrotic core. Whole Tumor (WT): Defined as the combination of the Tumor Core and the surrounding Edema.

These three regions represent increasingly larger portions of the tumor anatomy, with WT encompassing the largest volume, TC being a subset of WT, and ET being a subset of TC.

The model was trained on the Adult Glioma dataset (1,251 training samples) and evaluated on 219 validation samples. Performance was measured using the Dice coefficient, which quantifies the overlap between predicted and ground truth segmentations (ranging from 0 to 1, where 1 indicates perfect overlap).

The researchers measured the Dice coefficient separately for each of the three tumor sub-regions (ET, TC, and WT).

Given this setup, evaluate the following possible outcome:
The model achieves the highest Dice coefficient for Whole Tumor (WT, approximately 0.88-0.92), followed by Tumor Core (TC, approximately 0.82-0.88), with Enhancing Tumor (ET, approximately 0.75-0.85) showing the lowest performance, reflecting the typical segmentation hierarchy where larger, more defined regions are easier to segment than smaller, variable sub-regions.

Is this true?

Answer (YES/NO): NO